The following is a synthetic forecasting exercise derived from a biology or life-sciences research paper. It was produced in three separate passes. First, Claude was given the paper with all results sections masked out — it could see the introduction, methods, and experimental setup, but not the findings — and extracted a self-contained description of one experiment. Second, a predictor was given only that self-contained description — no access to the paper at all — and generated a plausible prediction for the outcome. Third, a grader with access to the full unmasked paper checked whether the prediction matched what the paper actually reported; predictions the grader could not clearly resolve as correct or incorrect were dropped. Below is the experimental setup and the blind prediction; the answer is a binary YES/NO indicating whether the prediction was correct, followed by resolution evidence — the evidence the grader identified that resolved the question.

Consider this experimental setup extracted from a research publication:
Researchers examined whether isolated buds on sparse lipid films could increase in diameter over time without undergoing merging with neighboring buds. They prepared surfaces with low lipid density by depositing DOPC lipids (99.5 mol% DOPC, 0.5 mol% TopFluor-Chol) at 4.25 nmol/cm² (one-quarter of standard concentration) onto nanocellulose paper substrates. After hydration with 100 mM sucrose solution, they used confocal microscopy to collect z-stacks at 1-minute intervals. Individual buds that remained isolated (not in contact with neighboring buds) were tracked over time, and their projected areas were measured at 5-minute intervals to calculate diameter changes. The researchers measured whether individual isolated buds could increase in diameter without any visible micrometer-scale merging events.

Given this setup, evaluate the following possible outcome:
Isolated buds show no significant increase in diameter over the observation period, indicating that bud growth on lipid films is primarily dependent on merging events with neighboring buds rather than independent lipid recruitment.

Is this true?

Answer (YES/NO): NO